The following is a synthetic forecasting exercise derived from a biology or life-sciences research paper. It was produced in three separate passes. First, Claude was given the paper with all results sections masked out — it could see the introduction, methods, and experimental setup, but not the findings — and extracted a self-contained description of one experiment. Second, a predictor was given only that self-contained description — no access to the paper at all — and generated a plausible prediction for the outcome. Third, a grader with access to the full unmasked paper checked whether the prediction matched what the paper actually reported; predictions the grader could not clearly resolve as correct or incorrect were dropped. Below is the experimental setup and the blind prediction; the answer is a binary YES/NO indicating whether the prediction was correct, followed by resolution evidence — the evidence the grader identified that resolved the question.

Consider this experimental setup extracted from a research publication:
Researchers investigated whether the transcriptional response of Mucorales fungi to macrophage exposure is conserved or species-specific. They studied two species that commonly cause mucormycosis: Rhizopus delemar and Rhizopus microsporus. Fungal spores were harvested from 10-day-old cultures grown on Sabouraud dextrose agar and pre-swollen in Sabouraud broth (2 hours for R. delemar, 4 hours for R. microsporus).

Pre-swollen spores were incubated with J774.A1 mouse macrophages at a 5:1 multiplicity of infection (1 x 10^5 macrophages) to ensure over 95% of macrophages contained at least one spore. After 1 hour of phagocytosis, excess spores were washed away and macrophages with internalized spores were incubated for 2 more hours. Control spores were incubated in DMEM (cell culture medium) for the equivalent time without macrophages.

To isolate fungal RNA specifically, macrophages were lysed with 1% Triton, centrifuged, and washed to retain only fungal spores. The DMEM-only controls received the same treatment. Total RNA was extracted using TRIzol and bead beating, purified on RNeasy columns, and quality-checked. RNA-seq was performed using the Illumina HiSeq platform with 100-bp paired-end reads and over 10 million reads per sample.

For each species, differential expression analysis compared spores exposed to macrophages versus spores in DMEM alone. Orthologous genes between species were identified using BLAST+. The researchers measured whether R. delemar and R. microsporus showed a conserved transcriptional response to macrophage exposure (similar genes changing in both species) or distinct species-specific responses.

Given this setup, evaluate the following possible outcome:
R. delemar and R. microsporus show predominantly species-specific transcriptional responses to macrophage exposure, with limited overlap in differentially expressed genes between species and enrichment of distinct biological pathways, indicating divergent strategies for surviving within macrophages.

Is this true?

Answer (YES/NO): YES